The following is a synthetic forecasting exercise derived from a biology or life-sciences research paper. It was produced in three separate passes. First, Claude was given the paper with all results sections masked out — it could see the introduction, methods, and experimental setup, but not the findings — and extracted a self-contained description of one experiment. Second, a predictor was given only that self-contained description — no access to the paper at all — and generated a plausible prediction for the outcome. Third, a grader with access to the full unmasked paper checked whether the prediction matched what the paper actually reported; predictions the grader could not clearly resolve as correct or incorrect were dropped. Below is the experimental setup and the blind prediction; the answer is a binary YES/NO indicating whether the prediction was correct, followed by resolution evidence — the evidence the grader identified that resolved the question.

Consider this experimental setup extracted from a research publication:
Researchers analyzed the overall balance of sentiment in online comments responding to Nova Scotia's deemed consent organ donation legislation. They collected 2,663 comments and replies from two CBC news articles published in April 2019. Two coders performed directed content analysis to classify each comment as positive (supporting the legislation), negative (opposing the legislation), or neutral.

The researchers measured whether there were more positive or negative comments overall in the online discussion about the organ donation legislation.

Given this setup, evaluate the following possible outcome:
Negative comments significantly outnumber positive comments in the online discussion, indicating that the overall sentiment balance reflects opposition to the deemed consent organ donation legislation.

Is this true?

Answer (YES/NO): YES